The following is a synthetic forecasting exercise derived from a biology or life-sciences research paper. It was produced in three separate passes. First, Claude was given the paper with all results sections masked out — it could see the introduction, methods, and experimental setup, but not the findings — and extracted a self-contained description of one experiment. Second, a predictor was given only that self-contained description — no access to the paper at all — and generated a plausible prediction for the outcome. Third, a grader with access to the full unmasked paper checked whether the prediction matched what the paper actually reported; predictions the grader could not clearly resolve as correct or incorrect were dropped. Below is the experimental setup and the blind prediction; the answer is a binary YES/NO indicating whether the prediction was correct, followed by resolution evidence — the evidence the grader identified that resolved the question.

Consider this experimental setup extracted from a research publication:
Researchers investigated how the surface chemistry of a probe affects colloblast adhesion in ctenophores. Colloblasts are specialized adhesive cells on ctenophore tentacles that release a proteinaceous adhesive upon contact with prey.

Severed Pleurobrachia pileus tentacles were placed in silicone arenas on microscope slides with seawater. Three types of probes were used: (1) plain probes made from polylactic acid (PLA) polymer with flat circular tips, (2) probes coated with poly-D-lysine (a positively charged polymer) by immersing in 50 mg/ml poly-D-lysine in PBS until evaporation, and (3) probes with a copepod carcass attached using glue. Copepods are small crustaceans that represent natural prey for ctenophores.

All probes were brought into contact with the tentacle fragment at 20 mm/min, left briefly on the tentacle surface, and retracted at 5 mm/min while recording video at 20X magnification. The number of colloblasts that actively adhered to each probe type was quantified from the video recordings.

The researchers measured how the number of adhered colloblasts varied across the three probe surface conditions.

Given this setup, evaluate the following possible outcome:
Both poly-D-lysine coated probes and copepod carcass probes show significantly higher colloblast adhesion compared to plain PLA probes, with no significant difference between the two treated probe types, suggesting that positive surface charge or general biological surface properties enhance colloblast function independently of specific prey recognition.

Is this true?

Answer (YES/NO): NO